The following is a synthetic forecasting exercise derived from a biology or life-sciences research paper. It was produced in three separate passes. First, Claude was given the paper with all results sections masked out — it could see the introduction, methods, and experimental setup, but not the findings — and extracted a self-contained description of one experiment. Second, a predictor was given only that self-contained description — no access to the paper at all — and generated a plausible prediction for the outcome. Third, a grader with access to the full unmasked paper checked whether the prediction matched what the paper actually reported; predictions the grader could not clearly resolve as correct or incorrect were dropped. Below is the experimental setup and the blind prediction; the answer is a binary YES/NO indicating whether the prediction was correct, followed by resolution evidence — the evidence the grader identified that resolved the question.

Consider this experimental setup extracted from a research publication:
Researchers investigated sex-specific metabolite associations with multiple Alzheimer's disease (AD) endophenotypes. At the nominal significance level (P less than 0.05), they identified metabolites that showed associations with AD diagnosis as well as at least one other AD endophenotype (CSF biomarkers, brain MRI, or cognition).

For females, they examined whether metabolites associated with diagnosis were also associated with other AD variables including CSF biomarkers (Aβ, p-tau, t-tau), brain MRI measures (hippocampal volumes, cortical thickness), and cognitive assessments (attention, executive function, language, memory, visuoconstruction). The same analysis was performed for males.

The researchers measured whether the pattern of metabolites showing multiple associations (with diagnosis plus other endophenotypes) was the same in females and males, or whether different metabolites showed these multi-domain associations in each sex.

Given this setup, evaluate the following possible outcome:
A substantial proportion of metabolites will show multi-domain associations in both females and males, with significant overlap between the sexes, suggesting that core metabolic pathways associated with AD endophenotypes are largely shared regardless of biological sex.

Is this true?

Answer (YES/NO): NO